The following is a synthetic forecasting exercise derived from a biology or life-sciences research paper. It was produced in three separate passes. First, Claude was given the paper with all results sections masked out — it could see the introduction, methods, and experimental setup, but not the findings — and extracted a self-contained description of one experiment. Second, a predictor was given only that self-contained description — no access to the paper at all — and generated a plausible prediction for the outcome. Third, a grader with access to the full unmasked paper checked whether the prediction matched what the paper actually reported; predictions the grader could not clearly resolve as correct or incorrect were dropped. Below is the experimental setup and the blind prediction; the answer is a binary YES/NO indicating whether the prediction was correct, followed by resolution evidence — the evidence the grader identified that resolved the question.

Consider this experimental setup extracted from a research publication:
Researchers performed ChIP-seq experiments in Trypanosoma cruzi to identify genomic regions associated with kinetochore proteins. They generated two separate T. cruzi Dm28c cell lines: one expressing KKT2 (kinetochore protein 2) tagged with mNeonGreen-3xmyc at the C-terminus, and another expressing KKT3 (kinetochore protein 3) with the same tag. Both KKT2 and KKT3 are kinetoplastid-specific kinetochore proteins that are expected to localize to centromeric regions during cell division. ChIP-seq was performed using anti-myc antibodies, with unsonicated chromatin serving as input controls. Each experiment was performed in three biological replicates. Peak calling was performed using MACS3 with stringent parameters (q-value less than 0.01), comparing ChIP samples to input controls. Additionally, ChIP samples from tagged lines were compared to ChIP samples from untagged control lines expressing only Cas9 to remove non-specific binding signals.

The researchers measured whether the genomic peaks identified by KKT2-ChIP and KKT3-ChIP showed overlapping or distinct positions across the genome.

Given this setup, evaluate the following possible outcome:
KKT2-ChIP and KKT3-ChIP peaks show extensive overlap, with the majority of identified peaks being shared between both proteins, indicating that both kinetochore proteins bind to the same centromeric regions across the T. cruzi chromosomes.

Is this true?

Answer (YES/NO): YES